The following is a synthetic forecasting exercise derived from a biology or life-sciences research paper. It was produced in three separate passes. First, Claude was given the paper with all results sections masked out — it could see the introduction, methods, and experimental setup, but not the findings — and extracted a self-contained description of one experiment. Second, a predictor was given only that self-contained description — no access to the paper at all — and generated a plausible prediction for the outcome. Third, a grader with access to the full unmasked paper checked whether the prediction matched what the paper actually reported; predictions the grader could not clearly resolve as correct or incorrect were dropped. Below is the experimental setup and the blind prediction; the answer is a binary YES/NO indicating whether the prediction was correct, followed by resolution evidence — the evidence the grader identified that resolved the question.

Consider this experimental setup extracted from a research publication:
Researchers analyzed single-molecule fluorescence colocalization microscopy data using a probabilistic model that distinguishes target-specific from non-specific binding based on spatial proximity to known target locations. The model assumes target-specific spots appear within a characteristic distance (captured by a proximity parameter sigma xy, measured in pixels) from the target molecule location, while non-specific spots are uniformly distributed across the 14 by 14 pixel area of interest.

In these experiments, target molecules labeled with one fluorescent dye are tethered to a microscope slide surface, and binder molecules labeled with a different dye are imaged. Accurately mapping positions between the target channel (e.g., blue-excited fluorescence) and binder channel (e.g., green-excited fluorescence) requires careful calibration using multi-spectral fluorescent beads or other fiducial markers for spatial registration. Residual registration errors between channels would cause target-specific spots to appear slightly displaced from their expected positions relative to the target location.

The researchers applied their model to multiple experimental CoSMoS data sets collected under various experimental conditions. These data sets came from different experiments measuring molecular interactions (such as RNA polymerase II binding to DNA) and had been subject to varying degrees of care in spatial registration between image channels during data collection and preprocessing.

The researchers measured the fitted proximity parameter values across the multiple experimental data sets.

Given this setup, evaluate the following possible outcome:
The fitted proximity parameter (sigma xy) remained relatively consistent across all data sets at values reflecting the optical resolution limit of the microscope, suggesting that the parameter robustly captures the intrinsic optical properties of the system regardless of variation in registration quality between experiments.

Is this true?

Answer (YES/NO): NO